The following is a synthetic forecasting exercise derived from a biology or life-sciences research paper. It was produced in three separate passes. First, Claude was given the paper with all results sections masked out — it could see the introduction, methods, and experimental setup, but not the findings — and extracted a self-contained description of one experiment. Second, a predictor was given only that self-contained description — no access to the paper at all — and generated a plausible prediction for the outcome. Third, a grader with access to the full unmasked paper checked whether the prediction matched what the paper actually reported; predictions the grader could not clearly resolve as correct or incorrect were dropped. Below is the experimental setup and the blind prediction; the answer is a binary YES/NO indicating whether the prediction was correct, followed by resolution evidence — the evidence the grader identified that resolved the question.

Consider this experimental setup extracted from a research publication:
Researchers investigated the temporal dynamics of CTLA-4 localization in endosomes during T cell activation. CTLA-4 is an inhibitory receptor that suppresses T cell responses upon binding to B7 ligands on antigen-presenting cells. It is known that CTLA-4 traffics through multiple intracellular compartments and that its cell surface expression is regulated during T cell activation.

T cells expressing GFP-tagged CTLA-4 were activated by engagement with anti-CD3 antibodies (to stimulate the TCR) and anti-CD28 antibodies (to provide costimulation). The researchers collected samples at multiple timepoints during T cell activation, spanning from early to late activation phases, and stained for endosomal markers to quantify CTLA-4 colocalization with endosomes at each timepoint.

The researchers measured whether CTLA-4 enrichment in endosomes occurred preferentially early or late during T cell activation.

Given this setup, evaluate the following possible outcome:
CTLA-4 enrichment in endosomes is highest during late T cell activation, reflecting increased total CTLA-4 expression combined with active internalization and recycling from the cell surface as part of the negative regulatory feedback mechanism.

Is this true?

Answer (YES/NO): YES